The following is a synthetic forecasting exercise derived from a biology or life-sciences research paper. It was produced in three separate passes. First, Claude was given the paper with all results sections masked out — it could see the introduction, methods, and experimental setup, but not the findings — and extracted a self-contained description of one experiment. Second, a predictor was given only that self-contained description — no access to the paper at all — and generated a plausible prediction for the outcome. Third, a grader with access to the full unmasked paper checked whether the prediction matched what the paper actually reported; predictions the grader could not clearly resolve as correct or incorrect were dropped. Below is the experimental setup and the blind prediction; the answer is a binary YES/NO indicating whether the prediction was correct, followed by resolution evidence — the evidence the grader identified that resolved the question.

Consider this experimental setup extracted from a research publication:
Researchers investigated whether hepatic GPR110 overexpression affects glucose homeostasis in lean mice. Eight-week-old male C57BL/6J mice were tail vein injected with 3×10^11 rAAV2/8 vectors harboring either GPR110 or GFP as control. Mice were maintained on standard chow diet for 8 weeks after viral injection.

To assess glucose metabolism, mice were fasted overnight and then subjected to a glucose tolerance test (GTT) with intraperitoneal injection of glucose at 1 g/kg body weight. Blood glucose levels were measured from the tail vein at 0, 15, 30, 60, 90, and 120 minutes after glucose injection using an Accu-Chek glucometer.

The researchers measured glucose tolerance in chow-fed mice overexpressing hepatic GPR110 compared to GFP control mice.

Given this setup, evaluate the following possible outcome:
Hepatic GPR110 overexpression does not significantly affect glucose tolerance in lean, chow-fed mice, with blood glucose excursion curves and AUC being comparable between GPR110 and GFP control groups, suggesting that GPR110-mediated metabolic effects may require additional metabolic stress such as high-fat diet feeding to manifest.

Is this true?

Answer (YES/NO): NO